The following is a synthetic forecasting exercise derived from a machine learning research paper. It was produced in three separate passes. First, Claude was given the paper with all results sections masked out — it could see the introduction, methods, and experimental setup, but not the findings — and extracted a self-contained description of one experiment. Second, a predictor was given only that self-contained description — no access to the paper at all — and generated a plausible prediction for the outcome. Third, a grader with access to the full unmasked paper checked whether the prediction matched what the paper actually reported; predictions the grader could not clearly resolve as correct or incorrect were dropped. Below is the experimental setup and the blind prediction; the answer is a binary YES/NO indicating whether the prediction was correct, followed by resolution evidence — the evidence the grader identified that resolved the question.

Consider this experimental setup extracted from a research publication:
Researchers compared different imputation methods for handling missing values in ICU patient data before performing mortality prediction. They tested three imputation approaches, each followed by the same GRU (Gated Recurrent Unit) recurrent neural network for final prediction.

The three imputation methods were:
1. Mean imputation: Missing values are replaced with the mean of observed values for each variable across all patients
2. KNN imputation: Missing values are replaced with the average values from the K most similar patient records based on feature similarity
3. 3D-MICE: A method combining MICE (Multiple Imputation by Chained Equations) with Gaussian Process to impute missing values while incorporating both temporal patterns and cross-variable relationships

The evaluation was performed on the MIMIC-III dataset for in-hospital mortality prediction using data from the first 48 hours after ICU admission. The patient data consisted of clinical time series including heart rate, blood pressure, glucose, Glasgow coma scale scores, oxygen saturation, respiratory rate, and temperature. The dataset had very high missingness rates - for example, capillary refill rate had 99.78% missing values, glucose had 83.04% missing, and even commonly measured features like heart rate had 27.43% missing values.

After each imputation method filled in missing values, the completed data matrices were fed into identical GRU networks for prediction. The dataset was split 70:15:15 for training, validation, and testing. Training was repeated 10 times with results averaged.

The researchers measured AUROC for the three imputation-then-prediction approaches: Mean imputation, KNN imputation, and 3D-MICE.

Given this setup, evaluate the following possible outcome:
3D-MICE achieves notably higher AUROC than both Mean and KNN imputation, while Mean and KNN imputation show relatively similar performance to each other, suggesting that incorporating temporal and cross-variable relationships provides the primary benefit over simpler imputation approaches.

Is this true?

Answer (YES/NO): NO